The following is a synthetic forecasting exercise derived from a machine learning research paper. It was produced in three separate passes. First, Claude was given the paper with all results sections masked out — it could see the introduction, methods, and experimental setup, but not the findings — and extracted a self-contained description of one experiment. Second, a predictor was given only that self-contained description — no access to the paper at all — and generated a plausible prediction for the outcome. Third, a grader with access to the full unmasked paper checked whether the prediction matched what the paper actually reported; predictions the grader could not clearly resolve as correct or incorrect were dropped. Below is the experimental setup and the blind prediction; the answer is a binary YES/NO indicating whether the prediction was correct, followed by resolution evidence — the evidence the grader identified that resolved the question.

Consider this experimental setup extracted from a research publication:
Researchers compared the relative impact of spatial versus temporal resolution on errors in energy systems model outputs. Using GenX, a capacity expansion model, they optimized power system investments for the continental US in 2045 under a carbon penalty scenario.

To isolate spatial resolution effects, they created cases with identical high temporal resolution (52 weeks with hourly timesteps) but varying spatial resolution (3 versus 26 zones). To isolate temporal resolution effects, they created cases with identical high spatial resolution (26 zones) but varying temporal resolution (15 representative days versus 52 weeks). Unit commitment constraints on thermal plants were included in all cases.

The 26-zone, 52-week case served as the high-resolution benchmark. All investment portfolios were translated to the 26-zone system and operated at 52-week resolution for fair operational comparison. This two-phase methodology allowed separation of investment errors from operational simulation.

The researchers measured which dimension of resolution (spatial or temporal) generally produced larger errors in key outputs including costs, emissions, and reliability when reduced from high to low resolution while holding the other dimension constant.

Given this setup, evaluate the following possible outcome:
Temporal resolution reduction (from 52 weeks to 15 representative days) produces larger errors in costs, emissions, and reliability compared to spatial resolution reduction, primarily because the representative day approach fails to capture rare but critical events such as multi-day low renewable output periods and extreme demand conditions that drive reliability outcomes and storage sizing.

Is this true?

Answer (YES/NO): NO